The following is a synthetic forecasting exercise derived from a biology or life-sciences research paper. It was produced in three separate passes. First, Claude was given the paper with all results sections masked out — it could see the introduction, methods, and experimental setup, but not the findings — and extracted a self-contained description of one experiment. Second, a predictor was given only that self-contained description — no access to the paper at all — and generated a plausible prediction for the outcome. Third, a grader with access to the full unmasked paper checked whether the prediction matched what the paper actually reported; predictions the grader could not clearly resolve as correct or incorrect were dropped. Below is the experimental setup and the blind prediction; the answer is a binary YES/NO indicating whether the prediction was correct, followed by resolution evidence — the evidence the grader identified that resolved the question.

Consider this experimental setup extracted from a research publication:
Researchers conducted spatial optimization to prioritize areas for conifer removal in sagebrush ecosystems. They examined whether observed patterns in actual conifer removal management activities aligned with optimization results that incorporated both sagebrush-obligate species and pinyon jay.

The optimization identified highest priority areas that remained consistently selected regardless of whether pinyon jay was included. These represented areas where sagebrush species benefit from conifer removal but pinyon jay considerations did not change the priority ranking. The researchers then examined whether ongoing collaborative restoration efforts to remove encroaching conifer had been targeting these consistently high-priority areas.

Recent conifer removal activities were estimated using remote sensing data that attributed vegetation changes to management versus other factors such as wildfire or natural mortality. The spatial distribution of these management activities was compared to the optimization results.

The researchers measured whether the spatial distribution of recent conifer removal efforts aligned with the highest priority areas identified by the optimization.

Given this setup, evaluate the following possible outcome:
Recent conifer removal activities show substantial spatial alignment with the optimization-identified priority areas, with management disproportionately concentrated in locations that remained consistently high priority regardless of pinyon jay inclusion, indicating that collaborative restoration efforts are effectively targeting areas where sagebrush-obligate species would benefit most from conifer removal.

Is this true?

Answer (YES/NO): YES